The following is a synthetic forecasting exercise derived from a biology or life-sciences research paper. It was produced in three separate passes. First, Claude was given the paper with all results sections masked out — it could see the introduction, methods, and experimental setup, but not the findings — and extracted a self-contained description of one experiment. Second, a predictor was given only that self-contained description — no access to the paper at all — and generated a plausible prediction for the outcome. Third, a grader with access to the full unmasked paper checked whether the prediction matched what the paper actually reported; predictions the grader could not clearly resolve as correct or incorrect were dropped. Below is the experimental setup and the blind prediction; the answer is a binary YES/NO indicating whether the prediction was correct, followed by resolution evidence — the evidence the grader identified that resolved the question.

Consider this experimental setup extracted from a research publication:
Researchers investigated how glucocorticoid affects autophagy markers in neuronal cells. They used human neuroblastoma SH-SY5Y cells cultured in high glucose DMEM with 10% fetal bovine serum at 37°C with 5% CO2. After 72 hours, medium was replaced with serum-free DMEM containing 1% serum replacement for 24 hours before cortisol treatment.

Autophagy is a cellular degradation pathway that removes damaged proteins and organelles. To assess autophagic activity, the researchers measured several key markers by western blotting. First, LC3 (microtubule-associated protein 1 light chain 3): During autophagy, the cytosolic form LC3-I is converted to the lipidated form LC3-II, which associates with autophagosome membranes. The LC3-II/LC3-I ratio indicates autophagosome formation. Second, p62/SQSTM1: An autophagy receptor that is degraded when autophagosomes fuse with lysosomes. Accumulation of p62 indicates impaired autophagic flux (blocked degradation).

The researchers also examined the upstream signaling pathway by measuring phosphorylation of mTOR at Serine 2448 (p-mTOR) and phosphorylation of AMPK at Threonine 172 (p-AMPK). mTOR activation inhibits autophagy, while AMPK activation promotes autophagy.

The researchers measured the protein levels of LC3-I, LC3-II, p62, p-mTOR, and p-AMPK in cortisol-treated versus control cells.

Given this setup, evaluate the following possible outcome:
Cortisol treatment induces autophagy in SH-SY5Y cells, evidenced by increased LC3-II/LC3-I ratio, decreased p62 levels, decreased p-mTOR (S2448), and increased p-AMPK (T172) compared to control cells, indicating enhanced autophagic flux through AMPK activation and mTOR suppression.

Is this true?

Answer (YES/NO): NO